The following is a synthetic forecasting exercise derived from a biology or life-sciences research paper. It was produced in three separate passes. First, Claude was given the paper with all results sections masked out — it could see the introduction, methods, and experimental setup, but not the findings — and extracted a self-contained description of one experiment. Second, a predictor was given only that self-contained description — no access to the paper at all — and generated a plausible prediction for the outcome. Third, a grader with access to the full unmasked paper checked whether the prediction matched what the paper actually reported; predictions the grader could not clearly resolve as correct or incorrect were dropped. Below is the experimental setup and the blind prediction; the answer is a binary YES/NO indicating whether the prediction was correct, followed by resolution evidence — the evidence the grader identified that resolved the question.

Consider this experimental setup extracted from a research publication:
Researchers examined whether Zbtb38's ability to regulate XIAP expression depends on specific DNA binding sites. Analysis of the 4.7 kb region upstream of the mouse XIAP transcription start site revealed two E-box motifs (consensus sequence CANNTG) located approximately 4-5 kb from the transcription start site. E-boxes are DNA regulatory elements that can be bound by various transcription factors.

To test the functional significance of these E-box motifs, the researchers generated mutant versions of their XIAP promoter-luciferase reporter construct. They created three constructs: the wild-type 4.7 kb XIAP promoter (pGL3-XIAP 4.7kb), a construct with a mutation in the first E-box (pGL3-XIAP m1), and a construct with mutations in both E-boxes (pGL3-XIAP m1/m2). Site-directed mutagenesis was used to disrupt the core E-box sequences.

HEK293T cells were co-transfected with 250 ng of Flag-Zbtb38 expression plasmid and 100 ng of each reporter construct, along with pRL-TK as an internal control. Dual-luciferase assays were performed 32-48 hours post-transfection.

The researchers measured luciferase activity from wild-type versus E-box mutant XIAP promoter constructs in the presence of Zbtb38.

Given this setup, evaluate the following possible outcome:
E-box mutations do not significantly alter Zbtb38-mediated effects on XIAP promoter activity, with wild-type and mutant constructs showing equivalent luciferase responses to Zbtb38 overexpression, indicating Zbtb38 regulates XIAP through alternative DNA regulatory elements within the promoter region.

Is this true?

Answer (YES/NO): NO